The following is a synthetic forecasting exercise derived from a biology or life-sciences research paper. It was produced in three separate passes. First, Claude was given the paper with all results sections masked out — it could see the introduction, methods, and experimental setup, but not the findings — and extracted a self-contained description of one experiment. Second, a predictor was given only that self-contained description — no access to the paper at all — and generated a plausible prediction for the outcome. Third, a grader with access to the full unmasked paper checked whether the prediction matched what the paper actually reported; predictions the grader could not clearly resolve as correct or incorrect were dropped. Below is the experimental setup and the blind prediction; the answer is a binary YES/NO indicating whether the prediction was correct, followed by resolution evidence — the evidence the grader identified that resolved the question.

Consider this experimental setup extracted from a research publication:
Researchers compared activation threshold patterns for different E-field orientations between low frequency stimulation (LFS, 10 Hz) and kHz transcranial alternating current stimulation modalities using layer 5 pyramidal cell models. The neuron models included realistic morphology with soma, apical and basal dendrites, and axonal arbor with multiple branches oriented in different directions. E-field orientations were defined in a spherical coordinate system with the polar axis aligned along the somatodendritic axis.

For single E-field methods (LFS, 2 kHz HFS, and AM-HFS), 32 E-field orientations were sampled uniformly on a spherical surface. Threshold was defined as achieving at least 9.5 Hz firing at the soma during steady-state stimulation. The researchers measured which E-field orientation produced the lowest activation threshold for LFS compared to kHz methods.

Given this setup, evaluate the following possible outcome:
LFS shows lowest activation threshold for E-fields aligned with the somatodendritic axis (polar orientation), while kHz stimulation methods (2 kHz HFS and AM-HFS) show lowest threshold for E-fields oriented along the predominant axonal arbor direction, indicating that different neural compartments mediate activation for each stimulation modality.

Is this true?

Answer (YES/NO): NO